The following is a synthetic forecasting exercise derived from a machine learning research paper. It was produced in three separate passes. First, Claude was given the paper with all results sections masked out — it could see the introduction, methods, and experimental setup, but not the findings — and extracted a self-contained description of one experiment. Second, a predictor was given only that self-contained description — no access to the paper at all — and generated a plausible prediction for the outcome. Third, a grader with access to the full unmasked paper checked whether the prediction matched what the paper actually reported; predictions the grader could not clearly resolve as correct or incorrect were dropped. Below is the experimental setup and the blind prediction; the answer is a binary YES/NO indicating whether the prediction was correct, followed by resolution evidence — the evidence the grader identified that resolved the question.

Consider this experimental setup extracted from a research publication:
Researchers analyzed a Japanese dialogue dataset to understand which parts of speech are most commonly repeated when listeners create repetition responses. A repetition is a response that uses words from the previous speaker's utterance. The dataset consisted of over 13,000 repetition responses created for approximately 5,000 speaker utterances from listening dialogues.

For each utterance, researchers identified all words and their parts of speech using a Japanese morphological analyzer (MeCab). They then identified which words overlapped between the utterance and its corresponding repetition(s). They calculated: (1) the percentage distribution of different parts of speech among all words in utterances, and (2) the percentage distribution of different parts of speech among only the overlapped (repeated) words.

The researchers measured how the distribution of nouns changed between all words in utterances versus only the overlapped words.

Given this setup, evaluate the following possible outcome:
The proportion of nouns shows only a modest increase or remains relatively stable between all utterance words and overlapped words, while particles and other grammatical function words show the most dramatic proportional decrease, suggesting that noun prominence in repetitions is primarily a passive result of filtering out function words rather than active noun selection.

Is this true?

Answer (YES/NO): NO